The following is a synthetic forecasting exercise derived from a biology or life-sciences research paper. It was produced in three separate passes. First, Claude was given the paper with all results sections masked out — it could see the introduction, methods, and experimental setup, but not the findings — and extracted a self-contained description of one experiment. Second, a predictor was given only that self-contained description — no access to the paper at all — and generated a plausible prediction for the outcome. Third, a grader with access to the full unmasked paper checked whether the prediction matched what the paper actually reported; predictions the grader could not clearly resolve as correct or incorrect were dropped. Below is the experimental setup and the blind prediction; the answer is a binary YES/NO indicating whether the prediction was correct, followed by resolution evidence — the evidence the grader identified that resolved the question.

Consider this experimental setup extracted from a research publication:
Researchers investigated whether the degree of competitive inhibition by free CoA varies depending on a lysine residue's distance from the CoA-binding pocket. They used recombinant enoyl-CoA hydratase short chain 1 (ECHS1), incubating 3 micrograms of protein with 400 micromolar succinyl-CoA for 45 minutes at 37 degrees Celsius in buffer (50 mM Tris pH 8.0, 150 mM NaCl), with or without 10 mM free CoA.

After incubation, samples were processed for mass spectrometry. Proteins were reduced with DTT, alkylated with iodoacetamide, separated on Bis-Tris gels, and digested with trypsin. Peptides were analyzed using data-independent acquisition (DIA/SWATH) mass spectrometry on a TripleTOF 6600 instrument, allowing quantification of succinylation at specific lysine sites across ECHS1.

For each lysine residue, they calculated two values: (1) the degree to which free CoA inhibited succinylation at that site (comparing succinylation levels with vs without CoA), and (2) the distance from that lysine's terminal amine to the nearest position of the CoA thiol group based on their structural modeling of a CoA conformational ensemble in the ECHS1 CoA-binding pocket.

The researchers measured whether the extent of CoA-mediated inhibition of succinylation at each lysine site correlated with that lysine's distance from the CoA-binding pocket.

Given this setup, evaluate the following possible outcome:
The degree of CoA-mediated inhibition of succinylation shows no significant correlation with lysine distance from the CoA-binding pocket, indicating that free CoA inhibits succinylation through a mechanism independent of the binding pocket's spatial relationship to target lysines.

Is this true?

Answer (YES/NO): NO